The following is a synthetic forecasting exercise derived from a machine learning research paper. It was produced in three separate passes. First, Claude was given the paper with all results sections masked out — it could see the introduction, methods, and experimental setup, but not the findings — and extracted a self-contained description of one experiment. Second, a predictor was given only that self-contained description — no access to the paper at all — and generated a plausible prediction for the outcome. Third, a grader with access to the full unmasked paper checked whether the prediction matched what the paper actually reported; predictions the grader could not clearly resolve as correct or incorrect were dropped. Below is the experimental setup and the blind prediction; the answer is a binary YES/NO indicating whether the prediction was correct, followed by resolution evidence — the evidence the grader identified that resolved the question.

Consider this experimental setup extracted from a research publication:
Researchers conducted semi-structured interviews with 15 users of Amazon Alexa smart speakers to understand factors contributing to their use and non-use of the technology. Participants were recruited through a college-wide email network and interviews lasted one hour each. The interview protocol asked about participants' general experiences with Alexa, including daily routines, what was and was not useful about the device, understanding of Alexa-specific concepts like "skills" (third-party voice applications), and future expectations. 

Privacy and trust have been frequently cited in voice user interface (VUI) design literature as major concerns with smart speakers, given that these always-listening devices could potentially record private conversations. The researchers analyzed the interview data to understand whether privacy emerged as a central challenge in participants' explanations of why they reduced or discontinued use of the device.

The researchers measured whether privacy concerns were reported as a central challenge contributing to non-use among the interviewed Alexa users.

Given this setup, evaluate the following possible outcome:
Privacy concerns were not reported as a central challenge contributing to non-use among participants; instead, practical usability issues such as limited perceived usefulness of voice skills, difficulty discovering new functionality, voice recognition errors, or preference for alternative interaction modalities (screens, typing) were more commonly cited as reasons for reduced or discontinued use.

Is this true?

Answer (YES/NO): YES